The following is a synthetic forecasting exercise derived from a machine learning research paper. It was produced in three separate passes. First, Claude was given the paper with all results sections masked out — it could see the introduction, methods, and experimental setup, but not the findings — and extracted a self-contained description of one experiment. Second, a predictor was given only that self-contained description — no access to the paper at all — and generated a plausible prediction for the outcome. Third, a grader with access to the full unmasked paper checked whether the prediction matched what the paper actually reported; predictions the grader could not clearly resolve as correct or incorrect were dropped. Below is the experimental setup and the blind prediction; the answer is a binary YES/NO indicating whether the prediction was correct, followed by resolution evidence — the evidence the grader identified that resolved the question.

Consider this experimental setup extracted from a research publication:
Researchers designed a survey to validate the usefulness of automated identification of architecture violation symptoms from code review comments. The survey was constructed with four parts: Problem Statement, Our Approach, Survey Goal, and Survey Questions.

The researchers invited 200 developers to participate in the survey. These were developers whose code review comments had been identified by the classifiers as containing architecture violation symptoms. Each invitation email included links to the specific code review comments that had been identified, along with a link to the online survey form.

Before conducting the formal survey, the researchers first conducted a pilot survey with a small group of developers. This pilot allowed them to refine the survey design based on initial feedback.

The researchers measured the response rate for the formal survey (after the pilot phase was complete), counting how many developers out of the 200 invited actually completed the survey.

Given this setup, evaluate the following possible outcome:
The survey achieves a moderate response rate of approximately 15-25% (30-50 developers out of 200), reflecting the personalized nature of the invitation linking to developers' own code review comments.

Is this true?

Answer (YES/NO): NO